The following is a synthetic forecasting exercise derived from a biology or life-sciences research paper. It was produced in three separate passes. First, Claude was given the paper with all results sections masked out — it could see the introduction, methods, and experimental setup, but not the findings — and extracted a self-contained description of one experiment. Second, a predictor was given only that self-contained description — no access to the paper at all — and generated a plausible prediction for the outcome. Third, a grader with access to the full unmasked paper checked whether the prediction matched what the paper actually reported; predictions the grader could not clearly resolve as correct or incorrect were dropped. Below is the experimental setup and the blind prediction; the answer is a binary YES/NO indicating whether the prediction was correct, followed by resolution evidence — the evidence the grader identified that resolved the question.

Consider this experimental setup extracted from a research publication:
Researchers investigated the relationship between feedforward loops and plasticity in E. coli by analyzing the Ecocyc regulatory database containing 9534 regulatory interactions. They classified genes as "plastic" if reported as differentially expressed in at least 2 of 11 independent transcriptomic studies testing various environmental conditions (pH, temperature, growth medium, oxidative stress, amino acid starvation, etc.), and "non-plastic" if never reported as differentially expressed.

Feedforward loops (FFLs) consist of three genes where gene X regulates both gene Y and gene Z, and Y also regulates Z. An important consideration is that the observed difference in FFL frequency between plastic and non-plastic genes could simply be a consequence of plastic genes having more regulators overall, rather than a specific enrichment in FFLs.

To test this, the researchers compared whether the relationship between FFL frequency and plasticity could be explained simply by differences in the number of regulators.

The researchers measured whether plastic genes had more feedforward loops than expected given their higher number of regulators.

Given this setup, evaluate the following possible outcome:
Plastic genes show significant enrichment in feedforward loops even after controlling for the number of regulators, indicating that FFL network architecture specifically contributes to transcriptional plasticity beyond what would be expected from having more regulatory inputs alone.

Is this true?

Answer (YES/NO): NO